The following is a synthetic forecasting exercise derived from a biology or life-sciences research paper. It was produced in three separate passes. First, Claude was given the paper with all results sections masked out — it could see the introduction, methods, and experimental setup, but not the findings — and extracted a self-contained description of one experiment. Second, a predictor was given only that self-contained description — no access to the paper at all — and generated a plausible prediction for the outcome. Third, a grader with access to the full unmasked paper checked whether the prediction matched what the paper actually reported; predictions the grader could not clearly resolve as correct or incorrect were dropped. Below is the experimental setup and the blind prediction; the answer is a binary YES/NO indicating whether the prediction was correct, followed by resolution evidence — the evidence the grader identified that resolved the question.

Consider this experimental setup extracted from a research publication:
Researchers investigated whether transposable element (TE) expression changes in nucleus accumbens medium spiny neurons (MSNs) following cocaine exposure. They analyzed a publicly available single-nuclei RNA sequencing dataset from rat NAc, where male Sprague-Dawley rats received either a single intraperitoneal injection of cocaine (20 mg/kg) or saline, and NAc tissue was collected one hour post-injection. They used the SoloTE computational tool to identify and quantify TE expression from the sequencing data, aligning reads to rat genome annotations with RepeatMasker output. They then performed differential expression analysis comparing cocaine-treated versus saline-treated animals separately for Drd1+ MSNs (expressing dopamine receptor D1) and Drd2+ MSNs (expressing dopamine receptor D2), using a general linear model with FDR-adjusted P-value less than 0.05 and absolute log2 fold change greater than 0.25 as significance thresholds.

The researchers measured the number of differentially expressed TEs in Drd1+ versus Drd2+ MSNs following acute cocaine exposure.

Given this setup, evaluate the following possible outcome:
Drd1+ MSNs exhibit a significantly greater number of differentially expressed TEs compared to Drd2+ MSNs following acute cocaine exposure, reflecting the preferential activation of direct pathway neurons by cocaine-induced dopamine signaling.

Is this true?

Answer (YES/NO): YES